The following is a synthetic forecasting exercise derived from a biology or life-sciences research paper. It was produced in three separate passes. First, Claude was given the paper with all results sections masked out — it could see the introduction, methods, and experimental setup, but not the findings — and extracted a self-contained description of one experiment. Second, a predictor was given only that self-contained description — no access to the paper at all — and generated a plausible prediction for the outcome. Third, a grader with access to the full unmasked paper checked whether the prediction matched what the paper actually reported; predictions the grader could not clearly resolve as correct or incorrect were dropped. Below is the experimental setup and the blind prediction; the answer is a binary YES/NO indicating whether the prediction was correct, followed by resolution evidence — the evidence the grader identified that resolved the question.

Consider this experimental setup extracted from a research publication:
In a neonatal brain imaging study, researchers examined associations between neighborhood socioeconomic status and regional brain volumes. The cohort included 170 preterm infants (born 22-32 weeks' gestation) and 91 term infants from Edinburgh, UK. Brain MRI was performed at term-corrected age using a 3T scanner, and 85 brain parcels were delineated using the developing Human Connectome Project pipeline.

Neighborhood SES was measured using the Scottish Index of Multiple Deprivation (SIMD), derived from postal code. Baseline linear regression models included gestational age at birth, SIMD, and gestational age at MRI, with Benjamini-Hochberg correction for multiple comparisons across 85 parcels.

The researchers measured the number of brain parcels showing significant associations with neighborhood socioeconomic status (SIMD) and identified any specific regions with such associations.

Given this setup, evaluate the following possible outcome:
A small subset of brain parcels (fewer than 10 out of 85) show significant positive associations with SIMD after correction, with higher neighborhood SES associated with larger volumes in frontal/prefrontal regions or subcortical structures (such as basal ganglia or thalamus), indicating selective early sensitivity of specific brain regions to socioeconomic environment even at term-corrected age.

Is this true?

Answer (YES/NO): NO